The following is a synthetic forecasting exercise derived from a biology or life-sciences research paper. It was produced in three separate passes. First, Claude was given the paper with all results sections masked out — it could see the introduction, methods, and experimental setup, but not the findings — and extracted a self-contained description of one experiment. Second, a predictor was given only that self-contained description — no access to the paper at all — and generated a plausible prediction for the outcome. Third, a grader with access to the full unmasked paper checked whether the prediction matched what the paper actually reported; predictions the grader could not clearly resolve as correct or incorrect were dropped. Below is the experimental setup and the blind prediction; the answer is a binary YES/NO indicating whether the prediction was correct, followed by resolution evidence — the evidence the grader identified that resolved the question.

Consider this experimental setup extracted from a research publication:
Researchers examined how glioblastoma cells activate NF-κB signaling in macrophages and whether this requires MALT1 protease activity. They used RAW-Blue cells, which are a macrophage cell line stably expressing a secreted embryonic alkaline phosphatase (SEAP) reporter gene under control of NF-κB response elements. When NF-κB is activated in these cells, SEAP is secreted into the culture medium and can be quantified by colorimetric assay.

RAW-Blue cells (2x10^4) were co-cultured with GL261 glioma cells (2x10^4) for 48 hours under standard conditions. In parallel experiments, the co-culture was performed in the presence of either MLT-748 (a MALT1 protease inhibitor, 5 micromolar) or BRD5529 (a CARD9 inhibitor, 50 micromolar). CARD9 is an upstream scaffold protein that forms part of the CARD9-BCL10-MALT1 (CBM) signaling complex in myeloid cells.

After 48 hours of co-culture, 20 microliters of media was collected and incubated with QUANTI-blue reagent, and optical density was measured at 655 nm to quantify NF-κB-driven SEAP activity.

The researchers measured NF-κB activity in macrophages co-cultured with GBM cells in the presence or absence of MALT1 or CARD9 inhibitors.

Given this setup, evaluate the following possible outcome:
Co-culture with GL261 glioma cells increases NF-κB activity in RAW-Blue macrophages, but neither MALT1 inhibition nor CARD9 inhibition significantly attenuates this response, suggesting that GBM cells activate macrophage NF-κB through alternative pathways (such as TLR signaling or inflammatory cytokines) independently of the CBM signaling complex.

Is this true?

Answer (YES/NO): NO